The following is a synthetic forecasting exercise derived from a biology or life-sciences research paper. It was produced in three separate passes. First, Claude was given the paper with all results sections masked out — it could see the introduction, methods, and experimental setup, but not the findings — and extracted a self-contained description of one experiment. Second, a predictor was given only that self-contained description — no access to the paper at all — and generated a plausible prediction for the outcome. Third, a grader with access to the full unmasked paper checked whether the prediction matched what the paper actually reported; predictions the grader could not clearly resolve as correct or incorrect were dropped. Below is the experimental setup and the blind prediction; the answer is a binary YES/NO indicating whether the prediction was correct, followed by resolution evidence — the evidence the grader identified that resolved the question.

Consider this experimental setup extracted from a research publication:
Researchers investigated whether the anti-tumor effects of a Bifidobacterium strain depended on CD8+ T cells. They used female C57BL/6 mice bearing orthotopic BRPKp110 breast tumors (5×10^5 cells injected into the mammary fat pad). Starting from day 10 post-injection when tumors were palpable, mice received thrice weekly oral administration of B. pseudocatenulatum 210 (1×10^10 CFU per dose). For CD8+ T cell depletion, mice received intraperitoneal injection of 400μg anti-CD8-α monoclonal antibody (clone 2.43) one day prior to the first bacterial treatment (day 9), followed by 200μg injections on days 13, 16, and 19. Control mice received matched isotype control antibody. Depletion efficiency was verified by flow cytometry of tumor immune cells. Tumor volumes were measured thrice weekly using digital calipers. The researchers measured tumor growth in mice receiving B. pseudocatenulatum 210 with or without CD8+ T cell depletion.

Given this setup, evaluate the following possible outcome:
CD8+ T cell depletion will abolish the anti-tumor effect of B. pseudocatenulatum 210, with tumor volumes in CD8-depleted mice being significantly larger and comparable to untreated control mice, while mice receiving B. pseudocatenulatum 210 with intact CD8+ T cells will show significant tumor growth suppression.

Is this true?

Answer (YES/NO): YES